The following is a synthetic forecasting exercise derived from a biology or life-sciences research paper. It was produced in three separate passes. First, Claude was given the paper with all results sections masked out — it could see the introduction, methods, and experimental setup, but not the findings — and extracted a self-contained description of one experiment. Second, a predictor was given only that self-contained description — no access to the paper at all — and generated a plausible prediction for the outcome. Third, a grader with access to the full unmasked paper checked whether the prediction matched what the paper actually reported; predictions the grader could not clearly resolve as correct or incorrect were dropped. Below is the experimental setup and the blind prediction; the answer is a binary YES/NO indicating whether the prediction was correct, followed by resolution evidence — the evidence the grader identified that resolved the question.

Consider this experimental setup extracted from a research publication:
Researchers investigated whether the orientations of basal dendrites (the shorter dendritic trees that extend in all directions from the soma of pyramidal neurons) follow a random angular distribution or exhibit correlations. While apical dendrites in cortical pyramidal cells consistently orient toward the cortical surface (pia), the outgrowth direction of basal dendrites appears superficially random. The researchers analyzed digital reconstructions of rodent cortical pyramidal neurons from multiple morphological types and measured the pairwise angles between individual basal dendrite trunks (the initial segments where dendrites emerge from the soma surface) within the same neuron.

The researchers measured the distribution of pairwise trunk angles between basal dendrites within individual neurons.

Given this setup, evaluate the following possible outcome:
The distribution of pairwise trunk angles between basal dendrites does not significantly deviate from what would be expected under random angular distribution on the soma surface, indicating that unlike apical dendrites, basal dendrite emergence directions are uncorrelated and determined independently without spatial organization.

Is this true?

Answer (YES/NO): NO